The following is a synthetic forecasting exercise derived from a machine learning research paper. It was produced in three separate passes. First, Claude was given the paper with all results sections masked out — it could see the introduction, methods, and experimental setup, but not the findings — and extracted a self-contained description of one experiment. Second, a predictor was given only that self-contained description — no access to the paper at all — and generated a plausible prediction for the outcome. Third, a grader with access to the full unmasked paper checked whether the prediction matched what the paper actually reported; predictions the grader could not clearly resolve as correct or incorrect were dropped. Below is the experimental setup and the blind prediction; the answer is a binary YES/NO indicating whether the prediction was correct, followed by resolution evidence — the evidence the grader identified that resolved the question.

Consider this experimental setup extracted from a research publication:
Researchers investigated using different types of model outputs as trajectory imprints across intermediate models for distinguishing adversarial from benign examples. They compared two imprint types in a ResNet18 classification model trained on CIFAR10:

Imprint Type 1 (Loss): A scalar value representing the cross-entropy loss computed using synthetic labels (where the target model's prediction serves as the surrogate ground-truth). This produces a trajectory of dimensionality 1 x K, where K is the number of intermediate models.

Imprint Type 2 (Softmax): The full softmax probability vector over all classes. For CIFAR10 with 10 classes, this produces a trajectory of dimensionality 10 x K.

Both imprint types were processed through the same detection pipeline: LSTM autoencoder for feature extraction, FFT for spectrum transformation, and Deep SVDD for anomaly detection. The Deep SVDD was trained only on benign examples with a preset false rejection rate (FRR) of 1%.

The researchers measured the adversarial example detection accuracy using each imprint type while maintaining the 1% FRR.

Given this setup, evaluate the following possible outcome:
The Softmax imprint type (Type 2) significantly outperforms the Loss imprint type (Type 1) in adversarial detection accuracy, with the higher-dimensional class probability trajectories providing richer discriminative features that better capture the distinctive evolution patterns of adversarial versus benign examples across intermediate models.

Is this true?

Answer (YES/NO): NO